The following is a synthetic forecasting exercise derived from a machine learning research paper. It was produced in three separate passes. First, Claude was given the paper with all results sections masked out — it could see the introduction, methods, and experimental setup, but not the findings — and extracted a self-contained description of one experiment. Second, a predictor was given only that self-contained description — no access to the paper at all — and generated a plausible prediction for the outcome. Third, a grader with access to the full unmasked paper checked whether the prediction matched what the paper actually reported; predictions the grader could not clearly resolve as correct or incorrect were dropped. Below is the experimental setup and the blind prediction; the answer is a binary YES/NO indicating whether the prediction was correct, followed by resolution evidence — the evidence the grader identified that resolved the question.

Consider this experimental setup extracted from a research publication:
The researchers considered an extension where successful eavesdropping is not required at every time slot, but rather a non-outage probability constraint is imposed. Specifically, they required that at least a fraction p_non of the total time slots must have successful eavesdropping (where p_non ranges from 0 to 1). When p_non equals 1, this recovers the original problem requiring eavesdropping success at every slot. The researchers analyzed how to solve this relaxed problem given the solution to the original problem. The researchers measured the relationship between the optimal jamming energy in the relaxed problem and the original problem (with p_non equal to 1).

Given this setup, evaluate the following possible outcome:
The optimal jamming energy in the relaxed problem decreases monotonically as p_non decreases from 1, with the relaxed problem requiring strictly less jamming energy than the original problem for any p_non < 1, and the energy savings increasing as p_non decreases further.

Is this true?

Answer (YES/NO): NO